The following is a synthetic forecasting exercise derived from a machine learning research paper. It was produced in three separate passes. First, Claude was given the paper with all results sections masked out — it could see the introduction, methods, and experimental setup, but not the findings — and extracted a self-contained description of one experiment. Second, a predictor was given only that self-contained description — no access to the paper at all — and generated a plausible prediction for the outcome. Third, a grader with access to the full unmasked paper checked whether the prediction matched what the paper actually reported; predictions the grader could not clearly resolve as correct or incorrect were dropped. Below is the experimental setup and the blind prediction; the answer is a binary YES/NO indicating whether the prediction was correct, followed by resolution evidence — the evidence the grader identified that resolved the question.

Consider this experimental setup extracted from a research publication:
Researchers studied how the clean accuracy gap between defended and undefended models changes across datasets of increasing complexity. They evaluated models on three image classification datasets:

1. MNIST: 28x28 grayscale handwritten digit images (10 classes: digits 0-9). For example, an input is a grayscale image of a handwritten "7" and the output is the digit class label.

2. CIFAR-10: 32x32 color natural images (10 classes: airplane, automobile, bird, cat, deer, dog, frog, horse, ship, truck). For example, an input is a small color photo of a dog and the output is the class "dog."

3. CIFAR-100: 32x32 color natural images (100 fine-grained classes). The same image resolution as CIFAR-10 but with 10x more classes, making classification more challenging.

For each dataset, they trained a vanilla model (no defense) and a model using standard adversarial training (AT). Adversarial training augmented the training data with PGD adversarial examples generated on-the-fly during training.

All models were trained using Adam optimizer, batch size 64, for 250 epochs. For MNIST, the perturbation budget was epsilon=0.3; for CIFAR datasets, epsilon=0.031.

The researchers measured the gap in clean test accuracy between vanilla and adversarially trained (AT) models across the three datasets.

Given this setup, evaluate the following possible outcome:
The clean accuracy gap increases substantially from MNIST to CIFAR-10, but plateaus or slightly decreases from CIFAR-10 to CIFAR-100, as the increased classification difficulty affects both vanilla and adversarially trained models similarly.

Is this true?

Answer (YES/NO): NO